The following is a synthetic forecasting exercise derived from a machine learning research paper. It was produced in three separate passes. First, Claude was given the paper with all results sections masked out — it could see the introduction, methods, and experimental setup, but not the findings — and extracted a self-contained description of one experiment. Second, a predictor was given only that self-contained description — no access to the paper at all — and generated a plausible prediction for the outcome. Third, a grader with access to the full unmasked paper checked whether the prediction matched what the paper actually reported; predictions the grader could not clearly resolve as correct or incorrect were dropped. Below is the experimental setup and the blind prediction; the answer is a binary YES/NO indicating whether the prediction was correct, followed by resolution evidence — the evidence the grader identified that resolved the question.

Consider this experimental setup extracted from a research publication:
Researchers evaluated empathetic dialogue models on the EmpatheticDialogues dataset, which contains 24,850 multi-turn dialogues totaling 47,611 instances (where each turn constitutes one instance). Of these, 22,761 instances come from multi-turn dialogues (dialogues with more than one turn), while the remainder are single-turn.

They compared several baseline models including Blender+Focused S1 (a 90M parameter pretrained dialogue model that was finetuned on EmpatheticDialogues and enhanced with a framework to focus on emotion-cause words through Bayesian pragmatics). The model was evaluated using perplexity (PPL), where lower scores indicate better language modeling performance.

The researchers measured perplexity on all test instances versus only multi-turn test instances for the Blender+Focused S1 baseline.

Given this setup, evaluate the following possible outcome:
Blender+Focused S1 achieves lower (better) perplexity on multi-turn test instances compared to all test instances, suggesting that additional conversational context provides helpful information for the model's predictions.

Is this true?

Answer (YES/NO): NO